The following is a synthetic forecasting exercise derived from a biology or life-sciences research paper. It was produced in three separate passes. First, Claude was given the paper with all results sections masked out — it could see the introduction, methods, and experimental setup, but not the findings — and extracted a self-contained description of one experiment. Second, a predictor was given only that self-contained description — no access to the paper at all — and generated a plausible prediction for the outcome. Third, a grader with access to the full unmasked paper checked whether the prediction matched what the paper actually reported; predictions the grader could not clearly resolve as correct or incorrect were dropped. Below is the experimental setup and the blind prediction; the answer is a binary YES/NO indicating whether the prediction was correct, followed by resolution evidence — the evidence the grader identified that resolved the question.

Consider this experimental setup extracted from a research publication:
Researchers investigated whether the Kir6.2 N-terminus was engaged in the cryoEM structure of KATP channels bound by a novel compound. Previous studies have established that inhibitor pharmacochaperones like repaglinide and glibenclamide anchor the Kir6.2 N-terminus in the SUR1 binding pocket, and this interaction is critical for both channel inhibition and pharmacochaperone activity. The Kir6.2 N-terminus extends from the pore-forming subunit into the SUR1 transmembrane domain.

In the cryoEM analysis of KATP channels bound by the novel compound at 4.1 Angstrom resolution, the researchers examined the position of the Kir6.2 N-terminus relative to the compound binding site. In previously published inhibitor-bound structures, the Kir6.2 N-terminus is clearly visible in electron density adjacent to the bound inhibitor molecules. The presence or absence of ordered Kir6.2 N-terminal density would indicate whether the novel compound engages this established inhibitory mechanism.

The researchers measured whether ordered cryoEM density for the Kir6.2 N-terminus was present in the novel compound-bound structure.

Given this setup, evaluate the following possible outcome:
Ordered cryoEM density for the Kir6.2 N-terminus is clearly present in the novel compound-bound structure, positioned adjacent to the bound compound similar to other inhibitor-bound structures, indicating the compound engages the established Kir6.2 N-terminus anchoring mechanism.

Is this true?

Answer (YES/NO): YES